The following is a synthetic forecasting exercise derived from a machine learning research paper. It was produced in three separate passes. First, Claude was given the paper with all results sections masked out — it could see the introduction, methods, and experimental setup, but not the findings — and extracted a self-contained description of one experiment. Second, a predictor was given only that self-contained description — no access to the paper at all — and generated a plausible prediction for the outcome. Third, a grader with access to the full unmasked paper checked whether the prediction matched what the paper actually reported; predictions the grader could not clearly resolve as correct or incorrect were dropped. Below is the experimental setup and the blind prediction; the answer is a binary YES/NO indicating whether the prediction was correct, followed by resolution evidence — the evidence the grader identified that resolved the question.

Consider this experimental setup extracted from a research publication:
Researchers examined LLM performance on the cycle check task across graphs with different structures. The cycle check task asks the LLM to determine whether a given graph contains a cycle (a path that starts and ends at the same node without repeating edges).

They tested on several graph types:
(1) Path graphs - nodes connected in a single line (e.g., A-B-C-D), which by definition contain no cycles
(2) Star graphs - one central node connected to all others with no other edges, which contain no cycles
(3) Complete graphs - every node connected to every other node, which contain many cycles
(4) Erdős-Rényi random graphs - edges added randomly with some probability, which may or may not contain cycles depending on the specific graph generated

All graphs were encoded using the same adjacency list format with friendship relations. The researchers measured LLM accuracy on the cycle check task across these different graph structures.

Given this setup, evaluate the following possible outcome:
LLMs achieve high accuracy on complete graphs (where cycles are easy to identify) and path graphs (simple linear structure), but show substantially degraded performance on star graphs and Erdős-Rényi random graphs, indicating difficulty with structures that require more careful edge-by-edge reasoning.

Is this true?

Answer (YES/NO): NO